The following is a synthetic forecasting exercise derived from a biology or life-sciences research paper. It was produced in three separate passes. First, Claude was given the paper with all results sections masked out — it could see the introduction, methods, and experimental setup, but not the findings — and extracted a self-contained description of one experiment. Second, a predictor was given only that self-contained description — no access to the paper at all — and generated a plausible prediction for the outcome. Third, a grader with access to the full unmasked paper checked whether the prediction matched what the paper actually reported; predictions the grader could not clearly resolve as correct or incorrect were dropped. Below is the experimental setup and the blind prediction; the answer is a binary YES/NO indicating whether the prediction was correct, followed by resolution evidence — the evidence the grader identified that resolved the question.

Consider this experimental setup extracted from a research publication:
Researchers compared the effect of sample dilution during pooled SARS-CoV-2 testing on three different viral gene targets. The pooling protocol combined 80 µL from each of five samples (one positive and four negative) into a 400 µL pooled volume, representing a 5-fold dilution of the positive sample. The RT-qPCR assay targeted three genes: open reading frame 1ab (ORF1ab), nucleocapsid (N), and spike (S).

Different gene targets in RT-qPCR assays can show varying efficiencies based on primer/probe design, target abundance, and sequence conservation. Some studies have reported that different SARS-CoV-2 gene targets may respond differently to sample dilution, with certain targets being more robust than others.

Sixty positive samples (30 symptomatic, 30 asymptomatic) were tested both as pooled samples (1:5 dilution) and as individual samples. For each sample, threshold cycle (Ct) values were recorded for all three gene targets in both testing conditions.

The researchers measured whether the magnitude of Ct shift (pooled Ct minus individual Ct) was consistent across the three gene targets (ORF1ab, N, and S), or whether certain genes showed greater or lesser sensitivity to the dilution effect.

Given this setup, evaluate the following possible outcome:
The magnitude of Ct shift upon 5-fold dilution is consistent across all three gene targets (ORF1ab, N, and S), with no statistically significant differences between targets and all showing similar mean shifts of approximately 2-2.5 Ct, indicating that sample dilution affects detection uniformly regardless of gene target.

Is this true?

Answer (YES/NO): NO